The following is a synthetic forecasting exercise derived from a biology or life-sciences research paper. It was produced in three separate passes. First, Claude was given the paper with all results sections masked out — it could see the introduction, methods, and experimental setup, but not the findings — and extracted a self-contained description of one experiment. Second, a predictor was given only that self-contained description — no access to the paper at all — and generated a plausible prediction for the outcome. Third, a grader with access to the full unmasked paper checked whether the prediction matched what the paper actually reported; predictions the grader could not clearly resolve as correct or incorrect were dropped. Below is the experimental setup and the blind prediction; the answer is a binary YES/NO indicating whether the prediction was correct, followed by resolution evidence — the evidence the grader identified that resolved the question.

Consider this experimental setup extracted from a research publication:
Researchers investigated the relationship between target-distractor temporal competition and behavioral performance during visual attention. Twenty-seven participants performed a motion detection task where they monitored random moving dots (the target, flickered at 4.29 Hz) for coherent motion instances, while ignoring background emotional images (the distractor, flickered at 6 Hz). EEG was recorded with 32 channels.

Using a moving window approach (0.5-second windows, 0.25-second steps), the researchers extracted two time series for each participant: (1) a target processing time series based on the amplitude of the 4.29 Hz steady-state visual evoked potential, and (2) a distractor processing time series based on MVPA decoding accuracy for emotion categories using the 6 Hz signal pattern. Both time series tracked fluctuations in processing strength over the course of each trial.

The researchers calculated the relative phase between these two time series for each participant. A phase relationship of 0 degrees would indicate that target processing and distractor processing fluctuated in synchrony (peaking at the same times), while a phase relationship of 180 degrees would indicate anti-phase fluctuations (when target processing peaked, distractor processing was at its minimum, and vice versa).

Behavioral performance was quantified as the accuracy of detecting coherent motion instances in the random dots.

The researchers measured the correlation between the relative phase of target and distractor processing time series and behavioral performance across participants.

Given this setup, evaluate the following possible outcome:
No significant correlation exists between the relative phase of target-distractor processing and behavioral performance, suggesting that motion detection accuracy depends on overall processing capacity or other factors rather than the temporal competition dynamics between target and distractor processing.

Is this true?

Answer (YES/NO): NO